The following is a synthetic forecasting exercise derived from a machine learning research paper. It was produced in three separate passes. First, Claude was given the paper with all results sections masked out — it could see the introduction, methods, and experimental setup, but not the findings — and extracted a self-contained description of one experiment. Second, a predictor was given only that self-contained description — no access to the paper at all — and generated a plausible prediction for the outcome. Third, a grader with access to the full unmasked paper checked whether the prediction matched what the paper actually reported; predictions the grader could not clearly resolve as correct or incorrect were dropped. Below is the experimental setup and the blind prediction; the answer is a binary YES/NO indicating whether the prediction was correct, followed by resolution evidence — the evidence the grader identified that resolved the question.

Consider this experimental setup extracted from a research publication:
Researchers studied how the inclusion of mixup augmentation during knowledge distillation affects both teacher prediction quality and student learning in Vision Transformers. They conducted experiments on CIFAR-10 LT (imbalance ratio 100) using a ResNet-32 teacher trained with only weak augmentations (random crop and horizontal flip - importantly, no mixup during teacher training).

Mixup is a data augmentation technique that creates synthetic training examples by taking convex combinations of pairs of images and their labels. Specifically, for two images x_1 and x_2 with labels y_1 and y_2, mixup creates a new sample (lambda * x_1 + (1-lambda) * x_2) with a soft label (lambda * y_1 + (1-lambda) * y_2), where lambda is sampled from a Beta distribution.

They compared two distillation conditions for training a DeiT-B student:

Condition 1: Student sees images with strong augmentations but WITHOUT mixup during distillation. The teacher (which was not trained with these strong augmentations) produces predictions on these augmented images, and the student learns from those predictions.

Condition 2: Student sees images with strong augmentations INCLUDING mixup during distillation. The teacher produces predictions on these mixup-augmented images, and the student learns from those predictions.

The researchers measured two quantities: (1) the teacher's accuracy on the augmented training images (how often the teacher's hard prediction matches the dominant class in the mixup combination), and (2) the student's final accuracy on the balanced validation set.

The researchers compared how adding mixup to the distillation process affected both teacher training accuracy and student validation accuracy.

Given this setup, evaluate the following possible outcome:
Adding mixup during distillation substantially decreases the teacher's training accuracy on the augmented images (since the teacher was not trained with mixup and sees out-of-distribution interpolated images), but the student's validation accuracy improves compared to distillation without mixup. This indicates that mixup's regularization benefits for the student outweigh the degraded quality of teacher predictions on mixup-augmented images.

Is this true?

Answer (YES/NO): YES